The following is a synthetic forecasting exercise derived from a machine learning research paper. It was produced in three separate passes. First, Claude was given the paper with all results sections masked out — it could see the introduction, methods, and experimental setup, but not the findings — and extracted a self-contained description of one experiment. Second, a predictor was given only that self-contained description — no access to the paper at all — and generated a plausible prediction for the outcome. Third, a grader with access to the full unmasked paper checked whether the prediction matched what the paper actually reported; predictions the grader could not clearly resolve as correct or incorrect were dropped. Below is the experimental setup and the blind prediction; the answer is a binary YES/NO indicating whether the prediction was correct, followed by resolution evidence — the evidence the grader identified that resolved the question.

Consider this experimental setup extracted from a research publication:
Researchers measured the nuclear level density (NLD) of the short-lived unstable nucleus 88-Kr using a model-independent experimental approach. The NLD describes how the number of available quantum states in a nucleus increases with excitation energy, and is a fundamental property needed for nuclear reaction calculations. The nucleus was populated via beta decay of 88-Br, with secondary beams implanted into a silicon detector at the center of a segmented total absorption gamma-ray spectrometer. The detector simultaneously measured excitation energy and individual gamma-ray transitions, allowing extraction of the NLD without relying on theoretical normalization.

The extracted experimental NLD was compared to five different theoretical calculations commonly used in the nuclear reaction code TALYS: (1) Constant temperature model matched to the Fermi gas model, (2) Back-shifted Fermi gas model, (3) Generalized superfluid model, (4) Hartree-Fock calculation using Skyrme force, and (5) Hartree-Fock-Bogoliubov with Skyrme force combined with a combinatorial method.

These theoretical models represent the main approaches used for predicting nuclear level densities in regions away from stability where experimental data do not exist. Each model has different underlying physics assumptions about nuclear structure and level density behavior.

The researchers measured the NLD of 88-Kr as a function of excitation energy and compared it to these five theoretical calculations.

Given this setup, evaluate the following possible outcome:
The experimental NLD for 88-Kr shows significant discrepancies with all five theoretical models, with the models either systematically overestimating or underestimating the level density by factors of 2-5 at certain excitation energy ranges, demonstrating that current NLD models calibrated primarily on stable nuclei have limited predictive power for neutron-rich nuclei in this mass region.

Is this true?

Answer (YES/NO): NO